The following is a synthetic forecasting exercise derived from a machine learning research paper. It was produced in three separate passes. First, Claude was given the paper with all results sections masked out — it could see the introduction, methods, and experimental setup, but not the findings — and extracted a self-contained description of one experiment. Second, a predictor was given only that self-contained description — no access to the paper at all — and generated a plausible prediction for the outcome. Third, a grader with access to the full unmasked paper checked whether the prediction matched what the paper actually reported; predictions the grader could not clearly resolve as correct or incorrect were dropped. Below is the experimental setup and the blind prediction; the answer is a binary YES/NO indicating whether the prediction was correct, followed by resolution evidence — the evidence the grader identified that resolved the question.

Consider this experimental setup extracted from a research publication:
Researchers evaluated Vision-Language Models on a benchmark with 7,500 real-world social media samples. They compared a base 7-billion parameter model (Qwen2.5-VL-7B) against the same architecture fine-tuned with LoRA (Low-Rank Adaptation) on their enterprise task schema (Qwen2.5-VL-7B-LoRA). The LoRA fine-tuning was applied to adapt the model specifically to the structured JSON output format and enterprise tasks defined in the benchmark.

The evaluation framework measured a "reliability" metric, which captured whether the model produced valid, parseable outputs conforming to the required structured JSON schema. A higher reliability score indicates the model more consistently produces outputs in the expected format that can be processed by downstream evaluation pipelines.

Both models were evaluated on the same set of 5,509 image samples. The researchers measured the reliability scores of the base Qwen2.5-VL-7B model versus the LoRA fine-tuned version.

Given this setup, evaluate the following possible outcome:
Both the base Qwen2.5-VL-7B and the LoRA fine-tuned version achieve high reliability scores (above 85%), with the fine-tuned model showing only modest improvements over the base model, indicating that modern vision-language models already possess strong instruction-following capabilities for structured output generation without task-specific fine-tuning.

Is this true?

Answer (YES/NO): NO